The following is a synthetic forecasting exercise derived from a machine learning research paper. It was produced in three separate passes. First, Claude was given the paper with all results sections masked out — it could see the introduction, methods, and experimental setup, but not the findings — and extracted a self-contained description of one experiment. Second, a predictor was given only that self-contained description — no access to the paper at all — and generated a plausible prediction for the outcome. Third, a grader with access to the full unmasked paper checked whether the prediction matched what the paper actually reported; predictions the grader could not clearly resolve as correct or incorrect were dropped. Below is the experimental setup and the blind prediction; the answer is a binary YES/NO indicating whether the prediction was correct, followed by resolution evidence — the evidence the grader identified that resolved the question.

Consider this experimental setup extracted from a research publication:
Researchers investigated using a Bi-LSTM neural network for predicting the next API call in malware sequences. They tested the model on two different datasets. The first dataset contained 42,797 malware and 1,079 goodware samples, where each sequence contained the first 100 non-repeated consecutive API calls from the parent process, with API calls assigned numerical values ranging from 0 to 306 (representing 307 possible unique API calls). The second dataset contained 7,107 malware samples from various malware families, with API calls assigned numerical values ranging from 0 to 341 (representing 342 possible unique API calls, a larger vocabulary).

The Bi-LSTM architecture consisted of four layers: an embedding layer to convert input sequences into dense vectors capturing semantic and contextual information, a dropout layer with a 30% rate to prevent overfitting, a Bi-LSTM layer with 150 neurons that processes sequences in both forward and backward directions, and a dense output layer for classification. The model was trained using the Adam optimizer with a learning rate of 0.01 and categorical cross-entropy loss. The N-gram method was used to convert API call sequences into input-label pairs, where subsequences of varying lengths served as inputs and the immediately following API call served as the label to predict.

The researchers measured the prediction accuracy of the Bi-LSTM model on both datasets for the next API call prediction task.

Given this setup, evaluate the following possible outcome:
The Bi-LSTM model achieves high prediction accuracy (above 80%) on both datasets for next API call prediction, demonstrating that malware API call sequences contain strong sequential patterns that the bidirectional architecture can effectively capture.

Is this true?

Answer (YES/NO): YES